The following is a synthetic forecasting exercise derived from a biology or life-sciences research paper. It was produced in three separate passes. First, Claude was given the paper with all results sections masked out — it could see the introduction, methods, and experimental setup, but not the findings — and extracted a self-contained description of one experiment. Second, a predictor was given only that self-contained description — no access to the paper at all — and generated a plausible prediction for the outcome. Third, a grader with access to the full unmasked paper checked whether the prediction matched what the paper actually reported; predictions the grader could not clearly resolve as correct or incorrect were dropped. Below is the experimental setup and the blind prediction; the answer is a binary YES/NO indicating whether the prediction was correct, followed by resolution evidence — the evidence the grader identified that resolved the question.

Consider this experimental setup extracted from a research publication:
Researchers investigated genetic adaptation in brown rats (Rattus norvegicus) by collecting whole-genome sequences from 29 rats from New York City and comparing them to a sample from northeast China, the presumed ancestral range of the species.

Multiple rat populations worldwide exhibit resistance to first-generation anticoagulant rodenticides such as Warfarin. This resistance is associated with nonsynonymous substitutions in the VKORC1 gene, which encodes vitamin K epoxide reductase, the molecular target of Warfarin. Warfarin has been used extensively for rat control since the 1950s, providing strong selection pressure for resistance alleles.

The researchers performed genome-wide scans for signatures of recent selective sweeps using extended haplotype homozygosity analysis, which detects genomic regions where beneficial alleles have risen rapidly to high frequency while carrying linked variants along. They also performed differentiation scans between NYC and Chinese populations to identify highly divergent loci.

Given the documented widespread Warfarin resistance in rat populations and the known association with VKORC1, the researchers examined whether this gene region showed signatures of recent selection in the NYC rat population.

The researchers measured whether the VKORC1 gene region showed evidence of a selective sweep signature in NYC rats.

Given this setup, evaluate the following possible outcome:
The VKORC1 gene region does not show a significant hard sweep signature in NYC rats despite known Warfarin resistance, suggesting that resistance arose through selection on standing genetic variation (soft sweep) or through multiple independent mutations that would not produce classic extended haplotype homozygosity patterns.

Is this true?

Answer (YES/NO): NO